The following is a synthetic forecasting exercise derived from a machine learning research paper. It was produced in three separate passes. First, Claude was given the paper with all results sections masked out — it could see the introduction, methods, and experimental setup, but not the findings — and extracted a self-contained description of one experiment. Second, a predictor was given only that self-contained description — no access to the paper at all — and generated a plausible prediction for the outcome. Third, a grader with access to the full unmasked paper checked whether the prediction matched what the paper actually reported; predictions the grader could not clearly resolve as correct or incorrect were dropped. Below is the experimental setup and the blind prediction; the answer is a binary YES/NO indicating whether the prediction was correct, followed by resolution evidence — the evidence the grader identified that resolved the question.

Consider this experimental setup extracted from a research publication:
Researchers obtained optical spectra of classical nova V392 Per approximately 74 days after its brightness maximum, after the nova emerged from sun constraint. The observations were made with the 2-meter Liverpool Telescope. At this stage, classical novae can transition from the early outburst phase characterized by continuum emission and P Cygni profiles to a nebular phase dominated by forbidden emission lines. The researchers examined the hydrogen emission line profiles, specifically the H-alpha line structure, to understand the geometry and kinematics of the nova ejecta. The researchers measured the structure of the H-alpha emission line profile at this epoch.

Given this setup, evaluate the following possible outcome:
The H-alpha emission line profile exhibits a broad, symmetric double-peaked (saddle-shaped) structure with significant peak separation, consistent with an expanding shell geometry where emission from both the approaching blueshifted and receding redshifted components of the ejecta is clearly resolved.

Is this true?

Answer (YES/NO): NO